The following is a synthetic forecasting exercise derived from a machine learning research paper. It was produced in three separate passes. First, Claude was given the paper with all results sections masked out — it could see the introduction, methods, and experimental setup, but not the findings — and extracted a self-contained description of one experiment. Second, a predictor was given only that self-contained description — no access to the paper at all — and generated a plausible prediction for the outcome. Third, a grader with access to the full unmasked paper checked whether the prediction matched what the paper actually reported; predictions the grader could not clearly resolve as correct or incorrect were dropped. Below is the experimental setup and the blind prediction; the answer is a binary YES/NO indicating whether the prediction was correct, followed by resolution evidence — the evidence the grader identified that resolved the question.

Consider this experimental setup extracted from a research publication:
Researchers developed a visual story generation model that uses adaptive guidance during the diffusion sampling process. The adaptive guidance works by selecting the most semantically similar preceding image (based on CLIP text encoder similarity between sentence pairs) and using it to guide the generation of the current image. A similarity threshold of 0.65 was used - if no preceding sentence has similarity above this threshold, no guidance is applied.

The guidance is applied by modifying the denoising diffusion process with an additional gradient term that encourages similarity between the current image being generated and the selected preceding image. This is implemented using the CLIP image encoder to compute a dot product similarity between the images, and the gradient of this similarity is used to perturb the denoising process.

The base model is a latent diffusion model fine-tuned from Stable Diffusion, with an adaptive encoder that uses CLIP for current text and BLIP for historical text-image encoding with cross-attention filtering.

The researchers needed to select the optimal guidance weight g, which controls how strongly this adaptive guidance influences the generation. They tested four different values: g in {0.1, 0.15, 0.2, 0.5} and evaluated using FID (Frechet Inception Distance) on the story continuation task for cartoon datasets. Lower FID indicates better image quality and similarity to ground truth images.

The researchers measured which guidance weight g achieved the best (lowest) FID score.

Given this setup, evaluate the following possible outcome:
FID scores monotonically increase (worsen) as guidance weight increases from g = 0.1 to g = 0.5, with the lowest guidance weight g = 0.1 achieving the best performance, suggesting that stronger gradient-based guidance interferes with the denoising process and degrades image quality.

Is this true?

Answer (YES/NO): NO